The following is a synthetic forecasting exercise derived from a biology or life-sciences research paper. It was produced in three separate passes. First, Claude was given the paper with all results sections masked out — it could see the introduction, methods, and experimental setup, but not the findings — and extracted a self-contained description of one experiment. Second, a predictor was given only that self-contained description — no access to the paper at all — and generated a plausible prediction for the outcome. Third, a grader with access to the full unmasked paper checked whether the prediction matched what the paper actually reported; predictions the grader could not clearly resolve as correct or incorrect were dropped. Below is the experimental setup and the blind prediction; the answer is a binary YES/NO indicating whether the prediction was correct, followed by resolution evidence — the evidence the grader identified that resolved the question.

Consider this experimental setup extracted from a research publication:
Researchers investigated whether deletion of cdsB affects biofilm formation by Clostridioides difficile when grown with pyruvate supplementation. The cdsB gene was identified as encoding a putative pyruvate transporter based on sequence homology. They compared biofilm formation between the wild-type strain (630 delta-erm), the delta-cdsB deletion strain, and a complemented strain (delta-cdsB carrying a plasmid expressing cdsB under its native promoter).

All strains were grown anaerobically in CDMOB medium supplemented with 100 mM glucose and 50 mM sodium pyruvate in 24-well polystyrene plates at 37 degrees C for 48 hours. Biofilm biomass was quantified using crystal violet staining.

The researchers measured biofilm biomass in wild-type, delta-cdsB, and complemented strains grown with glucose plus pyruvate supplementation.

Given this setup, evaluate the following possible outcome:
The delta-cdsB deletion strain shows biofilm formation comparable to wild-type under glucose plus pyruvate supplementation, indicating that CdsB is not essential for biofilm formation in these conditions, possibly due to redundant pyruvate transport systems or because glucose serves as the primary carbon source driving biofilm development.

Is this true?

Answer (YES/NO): NO